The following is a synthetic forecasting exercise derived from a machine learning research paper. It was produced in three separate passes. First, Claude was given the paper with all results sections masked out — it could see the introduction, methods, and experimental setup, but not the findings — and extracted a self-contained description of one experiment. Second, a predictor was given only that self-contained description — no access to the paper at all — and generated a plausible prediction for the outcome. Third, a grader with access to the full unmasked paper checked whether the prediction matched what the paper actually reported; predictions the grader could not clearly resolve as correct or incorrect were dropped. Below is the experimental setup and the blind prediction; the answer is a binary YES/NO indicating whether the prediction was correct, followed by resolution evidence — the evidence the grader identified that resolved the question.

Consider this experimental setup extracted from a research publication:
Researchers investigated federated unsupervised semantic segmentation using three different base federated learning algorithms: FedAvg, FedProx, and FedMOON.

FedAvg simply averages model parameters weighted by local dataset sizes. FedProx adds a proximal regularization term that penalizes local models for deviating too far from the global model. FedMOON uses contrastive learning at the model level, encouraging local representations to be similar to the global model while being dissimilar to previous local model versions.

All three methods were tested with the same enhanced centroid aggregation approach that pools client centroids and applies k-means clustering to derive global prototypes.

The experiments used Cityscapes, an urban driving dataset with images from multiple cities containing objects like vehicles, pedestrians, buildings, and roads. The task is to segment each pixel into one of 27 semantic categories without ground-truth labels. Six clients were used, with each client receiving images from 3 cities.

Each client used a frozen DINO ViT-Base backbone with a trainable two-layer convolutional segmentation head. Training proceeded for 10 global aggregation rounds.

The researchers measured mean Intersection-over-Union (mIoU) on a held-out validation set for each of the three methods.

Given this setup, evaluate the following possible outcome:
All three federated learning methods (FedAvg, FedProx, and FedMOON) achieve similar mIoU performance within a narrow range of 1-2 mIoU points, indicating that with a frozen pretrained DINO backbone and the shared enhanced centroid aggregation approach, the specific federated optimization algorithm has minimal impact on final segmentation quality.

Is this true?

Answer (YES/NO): YES